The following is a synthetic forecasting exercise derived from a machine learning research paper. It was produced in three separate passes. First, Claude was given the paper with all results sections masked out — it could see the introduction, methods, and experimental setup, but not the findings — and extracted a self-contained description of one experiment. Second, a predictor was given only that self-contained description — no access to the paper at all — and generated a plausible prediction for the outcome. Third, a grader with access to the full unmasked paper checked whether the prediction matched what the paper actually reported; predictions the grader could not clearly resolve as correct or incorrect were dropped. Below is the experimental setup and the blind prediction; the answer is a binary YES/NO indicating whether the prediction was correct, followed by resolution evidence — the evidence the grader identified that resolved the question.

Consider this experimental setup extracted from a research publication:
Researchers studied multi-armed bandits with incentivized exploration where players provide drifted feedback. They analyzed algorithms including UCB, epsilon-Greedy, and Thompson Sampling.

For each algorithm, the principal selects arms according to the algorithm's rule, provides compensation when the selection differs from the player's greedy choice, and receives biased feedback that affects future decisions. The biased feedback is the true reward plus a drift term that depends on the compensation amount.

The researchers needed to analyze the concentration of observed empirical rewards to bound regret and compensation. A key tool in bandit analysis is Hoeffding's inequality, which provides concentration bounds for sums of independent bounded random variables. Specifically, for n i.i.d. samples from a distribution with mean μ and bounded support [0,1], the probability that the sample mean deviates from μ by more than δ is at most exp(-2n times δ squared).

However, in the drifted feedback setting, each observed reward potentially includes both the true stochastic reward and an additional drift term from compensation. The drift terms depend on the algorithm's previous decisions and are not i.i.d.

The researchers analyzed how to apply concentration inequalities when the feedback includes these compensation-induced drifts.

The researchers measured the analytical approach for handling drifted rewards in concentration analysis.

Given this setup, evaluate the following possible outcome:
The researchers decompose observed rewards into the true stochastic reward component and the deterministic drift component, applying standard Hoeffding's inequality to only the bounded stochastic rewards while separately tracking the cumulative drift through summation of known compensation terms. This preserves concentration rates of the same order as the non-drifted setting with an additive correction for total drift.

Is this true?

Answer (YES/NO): YES